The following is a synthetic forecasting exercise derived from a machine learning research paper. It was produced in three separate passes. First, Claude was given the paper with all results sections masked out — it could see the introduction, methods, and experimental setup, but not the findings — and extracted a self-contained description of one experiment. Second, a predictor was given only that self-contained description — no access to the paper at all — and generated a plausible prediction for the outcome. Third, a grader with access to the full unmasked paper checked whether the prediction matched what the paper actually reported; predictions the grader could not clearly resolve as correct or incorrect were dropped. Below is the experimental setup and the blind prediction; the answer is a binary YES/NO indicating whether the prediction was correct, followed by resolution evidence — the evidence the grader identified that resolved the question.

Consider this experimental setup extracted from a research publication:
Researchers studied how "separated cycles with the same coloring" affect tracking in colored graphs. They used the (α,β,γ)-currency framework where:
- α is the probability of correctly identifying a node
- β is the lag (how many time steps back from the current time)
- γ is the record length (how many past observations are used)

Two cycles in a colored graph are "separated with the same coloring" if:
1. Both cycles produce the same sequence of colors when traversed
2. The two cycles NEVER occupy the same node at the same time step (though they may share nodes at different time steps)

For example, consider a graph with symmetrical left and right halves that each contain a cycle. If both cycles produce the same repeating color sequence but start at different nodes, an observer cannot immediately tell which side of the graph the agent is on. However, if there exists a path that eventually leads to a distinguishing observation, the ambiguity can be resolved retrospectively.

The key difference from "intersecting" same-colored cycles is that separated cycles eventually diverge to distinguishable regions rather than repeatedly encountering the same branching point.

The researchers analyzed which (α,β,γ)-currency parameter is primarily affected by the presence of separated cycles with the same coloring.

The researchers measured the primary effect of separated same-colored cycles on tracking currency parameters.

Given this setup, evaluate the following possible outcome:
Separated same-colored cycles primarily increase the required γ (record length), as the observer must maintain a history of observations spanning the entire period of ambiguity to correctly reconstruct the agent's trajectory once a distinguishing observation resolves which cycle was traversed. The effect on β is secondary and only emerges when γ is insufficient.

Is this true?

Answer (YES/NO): NO